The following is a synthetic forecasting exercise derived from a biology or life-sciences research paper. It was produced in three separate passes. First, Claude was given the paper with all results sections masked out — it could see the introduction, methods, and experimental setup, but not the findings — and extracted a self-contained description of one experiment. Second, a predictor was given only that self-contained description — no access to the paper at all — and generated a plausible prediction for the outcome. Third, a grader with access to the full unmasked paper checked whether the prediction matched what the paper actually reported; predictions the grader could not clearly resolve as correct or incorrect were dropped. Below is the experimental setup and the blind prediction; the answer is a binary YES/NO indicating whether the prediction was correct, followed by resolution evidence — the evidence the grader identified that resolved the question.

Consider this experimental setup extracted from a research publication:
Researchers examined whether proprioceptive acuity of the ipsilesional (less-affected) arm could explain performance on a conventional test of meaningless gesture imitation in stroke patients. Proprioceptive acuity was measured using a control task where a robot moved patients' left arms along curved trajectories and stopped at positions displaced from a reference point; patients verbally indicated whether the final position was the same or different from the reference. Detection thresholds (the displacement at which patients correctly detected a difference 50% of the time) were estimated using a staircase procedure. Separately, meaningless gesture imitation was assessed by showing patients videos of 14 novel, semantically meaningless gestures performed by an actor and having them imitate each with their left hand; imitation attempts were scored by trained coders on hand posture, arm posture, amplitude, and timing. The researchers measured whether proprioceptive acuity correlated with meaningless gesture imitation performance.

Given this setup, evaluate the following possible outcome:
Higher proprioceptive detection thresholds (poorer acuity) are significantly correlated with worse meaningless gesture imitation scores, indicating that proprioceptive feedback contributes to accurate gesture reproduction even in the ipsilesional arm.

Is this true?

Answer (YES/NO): NO